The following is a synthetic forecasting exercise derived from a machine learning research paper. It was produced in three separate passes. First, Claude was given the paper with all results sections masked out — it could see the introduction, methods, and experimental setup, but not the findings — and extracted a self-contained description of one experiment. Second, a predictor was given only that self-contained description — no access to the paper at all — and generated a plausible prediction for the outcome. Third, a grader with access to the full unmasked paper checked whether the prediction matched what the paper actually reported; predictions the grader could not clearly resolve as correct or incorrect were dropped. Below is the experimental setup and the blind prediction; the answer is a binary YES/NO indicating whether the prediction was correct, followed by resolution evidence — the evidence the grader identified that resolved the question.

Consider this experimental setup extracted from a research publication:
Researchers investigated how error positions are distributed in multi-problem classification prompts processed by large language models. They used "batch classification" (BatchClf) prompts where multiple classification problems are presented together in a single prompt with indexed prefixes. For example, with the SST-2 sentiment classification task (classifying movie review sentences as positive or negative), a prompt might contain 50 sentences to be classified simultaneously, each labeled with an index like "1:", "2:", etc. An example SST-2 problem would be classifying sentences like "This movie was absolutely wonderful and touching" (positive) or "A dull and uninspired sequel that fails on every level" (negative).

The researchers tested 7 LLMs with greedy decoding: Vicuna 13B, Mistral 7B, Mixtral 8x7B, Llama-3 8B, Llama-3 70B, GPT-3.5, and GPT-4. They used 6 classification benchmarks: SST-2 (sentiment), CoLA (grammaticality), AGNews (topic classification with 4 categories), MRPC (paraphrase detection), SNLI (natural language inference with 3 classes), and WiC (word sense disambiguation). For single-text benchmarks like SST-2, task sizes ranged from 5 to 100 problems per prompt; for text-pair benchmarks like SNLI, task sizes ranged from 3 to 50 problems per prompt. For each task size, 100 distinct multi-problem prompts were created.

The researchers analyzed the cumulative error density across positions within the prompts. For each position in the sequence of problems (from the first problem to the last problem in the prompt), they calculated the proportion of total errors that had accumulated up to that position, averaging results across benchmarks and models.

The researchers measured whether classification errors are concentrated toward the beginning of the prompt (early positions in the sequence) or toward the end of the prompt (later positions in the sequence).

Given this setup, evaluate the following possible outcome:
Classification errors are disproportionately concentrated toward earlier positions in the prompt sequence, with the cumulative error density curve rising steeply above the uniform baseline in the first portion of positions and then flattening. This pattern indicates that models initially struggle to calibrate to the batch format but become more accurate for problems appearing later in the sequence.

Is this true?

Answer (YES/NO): NO